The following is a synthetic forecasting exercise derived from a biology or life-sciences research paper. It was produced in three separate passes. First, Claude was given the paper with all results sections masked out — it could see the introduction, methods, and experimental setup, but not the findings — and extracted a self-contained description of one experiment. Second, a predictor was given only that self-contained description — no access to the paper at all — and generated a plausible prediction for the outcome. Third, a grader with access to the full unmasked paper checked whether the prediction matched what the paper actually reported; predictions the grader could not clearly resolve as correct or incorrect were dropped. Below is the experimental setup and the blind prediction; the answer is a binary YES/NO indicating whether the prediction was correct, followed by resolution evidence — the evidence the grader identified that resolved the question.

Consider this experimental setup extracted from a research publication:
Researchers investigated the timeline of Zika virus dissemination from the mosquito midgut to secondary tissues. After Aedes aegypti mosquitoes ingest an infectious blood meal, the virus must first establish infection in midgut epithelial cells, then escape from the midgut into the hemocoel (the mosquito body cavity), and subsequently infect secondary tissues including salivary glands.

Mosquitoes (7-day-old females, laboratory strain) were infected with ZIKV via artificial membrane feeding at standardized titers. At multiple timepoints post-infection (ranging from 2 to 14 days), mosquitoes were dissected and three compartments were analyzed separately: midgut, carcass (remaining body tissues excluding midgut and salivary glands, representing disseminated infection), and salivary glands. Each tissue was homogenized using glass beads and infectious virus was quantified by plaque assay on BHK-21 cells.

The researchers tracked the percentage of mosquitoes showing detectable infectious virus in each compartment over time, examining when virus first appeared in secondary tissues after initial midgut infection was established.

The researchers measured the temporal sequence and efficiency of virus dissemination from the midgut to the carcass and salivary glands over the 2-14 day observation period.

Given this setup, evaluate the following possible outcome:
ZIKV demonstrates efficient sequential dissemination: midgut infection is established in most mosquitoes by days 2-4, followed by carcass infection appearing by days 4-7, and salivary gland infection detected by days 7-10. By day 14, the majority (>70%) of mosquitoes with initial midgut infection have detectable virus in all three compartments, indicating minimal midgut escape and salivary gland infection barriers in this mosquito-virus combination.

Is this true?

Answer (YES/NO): NO